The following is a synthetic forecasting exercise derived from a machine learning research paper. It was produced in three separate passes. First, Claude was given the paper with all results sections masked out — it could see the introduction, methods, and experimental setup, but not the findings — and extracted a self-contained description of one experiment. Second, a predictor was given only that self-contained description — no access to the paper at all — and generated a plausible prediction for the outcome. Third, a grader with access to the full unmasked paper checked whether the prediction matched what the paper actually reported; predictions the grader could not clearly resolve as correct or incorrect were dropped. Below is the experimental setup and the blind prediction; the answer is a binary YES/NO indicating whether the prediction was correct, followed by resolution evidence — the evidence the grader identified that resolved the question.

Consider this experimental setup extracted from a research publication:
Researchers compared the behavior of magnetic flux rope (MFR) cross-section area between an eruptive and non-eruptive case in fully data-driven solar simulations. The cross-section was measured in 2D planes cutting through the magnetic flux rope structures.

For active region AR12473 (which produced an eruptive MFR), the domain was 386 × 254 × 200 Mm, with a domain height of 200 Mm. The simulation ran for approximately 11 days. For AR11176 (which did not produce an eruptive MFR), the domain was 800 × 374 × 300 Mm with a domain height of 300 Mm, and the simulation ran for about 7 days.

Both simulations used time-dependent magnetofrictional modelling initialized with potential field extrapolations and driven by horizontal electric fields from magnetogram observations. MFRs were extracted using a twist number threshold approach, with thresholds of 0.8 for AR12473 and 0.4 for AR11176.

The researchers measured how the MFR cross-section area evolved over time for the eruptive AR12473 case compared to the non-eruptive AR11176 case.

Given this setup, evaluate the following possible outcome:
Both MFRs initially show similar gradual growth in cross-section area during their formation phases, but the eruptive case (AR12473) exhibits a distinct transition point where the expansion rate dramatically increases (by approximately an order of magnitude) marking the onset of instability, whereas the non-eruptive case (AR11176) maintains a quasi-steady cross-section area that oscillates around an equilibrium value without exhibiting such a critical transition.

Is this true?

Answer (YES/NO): NO